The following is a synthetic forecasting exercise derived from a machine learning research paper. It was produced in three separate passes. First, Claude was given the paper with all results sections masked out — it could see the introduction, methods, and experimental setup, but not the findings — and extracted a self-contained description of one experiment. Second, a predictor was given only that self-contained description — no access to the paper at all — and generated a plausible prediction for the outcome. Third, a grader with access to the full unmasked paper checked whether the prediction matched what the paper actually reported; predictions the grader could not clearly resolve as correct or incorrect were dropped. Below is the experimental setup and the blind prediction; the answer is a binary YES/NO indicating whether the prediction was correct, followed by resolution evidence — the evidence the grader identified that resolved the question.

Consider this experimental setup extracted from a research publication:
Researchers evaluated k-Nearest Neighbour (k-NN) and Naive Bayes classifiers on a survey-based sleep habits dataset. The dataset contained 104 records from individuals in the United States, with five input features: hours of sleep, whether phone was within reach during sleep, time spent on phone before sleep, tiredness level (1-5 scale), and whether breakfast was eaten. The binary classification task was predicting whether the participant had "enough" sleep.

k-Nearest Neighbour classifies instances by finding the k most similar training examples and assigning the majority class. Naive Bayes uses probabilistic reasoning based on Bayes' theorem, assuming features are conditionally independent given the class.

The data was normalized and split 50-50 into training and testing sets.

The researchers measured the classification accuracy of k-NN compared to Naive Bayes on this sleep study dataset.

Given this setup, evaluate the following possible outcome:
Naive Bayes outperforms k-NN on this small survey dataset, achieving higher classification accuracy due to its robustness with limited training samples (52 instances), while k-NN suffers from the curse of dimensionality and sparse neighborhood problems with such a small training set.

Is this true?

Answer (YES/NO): NO